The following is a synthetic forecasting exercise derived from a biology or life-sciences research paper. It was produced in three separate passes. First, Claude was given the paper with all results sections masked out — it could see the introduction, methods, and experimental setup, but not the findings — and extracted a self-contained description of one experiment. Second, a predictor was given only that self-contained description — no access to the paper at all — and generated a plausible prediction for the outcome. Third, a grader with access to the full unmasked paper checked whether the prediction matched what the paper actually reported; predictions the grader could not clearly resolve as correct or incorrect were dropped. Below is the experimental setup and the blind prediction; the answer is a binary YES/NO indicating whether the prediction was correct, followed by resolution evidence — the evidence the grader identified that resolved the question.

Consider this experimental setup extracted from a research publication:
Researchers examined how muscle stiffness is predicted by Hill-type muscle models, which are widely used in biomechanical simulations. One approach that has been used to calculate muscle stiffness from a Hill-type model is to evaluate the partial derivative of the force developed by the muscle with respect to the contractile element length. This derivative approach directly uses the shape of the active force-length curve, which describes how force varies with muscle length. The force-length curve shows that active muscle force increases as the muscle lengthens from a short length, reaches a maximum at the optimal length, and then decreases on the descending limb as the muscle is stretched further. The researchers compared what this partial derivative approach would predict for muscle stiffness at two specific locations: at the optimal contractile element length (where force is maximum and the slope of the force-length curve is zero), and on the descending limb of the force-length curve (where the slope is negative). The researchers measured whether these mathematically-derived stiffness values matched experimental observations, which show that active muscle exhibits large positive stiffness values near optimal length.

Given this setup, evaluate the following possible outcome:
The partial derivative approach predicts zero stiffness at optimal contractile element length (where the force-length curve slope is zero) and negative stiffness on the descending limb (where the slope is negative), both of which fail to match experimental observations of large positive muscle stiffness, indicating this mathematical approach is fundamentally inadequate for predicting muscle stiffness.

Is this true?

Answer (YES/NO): YES